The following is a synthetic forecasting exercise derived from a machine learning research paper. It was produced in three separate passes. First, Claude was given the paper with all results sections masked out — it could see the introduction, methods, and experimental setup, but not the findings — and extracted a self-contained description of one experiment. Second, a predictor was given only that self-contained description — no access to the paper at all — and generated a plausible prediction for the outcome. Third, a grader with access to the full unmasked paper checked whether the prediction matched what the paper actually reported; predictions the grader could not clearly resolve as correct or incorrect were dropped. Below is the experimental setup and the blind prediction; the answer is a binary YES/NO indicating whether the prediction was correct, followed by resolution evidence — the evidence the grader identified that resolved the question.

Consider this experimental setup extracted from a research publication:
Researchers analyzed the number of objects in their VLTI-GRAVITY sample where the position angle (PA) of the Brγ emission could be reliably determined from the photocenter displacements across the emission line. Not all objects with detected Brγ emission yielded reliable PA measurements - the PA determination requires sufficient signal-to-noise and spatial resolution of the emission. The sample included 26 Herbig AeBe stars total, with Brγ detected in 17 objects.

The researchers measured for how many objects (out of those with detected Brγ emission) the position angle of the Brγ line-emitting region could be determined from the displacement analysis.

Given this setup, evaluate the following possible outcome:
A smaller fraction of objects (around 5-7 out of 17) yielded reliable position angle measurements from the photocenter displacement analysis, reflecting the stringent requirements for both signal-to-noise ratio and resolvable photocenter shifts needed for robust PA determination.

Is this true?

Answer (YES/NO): NO